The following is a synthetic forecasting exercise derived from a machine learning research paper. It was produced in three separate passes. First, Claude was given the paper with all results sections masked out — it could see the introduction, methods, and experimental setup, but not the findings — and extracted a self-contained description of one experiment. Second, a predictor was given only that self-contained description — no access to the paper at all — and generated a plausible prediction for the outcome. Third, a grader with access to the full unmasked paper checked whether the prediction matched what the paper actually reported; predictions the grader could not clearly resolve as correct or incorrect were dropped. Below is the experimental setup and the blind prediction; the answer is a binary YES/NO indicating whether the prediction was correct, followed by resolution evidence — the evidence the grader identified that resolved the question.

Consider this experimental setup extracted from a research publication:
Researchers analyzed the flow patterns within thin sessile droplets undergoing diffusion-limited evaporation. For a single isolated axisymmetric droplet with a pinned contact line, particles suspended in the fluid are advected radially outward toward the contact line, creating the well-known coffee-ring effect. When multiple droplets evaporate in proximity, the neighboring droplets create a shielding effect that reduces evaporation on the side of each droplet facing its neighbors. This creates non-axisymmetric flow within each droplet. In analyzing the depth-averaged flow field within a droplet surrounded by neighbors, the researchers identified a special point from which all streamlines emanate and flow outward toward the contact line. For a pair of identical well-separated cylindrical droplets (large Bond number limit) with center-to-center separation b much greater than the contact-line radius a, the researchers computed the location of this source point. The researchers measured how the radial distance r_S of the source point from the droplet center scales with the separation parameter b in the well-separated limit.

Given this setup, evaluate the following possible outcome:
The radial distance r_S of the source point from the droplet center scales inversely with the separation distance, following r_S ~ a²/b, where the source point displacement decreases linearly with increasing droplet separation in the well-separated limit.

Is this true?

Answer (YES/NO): NO